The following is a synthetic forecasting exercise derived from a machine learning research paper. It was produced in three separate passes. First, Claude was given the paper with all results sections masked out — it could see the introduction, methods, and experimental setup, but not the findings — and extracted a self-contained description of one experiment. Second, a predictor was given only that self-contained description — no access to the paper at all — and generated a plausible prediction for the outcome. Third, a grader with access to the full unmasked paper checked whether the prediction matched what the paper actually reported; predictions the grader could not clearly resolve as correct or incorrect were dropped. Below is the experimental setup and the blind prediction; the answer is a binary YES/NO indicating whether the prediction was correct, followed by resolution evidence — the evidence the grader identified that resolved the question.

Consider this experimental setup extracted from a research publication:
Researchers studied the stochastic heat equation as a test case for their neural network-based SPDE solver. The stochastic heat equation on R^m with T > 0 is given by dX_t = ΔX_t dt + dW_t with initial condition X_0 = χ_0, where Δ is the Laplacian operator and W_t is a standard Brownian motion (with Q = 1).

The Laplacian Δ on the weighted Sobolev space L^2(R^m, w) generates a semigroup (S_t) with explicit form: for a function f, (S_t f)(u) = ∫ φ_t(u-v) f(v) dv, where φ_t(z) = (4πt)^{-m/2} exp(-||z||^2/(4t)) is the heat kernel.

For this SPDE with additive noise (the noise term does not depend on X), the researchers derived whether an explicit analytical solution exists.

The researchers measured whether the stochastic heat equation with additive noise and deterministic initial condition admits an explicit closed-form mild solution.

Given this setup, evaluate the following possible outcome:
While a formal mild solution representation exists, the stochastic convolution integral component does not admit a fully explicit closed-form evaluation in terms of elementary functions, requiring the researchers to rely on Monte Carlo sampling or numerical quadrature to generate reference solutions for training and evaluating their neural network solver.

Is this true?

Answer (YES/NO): NO